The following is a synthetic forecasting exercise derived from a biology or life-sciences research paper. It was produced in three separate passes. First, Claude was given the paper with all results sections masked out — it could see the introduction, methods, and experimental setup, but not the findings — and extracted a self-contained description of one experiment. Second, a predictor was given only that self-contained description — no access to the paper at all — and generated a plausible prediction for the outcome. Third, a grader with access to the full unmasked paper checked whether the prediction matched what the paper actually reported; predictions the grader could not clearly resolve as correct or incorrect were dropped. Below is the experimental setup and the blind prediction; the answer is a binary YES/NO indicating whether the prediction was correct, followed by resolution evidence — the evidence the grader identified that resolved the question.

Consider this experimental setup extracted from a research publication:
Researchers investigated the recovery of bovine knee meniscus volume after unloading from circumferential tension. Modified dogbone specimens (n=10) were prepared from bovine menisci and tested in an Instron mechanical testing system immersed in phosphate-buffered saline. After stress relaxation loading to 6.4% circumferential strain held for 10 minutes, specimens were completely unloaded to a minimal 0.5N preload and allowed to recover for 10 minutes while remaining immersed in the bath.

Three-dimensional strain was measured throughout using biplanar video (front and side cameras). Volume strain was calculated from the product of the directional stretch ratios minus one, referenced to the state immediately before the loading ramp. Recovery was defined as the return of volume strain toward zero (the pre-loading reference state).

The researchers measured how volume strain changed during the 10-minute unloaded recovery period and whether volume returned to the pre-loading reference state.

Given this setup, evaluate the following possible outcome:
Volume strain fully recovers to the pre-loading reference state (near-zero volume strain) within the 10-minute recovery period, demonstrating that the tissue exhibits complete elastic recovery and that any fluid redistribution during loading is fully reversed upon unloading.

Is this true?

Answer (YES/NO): YES